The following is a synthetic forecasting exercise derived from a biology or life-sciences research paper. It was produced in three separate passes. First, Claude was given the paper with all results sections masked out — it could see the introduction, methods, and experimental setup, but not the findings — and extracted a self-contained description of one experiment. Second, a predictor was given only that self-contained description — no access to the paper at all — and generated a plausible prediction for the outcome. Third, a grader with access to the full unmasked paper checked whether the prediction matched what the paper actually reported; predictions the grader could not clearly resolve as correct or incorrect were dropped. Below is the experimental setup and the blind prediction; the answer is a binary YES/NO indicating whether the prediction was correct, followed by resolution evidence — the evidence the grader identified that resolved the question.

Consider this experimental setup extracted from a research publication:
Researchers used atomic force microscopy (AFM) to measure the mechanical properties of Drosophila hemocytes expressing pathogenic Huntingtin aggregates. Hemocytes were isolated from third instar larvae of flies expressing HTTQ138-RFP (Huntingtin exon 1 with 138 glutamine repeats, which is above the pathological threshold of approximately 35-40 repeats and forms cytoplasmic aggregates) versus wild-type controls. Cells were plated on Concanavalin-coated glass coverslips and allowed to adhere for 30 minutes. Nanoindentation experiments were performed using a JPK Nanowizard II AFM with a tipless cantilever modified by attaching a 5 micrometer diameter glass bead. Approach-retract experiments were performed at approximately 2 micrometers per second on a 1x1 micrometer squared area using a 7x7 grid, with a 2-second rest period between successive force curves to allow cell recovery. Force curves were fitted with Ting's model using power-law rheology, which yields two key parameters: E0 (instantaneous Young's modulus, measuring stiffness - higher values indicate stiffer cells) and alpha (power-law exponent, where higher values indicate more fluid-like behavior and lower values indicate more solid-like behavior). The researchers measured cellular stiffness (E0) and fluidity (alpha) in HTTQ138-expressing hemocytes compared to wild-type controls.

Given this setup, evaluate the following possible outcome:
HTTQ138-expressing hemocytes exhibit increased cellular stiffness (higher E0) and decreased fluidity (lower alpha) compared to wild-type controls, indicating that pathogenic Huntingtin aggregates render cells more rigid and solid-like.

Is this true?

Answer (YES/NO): YES